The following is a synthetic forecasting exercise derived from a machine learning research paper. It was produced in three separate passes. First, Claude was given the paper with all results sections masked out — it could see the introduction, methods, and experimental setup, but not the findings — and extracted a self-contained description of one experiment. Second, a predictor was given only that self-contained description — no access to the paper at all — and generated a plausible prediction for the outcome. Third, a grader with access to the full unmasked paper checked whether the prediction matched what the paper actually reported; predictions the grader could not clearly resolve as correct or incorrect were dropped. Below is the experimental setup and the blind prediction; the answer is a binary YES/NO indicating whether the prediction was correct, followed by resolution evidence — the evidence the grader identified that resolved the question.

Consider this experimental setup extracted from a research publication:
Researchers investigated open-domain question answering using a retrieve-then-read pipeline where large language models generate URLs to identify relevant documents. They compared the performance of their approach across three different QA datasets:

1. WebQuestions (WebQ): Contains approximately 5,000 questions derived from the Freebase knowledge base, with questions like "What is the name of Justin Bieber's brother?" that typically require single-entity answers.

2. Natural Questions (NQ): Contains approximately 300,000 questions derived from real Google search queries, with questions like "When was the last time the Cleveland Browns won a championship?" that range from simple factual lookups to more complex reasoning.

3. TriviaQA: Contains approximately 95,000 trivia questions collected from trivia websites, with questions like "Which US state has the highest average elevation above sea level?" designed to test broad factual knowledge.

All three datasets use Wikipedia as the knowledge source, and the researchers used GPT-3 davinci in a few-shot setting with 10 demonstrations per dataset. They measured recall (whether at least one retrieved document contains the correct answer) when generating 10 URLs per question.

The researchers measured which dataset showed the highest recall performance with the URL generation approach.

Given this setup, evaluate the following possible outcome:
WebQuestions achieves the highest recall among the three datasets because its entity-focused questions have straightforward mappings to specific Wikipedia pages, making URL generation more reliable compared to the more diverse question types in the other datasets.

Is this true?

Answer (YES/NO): YES